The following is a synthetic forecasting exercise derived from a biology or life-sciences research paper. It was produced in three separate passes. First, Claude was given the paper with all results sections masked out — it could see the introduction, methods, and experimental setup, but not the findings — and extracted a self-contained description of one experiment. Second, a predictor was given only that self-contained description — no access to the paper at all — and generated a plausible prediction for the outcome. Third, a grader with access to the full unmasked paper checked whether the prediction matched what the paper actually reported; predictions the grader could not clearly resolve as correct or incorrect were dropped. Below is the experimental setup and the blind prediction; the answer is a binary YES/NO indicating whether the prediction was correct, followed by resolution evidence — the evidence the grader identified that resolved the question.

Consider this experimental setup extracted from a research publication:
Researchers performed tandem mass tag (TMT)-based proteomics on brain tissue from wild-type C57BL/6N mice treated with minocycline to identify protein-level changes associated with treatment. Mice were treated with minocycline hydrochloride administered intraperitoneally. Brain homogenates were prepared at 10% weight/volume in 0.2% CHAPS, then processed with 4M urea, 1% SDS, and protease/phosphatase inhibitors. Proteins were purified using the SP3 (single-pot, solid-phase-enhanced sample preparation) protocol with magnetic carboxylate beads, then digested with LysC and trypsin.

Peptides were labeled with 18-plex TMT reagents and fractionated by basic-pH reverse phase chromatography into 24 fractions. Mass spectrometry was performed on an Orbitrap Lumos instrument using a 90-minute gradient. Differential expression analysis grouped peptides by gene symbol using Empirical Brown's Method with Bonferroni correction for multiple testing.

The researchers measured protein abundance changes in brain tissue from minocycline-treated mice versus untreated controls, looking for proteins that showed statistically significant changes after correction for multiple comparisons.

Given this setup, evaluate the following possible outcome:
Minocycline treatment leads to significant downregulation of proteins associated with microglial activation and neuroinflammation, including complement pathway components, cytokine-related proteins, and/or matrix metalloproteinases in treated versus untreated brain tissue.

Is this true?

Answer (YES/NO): NO